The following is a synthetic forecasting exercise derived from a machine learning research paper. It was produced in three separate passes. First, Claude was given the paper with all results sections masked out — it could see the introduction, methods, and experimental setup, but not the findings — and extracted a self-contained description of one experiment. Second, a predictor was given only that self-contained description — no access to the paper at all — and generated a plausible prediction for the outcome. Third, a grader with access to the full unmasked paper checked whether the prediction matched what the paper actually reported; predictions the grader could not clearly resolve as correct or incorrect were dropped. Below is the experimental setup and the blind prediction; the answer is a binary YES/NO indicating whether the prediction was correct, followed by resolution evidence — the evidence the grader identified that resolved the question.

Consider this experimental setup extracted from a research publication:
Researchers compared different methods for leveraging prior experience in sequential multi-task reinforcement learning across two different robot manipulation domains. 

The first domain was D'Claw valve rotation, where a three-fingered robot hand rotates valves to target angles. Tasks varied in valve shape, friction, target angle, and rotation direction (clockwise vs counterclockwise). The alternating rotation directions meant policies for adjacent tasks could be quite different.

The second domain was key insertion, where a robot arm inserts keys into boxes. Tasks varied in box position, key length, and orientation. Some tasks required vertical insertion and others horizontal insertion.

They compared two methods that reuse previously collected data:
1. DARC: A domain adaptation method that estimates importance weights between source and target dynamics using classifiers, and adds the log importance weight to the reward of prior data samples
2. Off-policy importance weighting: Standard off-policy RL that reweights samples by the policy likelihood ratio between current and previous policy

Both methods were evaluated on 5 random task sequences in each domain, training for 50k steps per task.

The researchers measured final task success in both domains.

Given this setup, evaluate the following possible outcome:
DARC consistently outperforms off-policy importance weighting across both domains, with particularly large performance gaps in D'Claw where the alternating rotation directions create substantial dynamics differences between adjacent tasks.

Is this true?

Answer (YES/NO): NO